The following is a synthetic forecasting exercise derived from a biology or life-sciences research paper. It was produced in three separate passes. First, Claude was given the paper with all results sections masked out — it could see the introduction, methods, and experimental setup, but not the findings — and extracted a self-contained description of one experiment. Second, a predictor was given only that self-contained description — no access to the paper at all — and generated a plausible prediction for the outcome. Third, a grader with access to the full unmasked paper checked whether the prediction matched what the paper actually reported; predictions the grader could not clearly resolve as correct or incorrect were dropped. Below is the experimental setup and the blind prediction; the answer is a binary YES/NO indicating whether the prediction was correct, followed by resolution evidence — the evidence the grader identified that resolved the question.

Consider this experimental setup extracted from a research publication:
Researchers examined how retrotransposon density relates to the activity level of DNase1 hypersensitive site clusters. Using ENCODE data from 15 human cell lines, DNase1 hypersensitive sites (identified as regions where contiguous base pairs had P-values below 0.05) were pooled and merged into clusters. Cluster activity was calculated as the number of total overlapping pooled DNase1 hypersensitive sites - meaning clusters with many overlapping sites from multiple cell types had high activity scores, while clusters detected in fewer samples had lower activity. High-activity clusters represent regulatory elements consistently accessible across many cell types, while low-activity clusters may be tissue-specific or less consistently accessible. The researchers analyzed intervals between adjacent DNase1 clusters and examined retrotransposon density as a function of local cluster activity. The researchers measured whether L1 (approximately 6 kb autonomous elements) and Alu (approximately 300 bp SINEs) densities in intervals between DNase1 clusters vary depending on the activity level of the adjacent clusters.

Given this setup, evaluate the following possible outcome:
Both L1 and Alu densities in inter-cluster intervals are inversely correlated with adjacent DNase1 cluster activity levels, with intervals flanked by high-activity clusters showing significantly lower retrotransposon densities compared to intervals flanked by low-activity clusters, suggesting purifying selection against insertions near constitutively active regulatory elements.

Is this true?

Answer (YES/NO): NO